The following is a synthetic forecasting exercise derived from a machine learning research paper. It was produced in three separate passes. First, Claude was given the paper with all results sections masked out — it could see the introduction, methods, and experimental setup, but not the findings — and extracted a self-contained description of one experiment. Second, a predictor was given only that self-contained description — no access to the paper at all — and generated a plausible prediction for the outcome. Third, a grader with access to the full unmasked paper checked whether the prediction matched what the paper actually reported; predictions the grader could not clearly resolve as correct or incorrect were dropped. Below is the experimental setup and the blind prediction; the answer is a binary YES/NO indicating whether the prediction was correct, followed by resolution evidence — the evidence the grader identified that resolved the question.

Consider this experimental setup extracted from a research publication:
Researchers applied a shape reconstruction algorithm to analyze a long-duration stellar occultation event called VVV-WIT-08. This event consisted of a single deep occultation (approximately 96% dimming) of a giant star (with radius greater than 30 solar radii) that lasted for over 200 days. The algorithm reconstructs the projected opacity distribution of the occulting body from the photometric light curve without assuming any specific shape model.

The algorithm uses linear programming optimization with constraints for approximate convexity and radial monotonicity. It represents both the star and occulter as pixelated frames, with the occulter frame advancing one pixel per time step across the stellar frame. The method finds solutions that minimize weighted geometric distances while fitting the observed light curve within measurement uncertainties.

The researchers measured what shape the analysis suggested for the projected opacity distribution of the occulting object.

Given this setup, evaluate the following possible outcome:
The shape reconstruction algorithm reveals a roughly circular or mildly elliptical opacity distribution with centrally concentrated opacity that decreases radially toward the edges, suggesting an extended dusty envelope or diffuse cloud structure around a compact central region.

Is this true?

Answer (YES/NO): NO